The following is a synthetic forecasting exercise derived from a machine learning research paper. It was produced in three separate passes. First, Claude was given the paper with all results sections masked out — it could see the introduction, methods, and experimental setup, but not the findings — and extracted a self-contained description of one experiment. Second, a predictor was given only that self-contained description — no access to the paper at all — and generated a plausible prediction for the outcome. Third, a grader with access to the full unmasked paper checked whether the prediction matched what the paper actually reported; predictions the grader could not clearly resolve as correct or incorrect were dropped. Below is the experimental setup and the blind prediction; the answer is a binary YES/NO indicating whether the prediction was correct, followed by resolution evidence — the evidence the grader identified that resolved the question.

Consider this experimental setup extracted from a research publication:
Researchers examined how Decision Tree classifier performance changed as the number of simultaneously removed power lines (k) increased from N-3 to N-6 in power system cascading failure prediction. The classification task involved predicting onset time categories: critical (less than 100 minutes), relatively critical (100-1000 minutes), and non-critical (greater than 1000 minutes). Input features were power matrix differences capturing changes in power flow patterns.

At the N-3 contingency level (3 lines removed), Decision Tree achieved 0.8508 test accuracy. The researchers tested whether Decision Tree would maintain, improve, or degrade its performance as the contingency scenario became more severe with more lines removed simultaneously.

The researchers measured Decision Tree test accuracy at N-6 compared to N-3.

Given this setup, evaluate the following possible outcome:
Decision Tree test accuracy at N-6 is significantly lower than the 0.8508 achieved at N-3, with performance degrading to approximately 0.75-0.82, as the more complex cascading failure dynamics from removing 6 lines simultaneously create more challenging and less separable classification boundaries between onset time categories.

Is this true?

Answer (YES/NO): YES